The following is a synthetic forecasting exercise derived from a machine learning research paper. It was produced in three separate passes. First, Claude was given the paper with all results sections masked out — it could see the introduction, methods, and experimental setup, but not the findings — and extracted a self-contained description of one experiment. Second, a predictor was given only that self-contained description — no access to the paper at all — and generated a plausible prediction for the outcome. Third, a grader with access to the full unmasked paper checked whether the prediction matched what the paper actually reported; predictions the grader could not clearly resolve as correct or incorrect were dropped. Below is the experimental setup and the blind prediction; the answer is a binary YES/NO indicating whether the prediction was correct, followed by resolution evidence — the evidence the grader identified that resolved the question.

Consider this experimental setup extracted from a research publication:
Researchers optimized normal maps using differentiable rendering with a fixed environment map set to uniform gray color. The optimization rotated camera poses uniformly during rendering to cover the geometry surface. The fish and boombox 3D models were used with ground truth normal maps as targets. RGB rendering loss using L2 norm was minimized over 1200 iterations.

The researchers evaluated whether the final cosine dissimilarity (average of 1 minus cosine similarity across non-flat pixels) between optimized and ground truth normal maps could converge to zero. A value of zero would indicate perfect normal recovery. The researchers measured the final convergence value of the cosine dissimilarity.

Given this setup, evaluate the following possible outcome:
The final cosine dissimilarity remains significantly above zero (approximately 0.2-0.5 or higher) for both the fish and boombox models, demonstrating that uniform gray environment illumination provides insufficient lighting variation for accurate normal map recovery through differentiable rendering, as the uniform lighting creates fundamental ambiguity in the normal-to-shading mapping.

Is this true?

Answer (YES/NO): NO